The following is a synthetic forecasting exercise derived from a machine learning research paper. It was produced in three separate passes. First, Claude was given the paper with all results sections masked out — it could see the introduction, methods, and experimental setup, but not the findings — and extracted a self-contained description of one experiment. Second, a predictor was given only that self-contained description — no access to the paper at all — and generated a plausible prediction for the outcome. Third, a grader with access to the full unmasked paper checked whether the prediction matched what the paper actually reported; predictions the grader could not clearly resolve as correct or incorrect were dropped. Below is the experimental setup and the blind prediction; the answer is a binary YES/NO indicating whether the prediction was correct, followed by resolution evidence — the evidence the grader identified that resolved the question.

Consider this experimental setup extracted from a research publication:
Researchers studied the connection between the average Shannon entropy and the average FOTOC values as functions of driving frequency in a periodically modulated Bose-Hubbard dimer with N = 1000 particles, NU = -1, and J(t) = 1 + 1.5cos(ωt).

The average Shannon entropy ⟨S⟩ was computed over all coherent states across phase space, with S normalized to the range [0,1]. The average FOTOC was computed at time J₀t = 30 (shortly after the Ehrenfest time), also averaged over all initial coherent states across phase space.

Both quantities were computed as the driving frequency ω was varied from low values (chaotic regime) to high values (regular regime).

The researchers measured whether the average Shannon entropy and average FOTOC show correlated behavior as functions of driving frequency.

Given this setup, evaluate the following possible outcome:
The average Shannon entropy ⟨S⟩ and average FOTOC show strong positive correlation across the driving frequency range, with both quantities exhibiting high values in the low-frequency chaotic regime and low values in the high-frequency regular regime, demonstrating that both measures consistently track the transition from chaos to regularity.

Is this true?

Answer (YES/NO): YES